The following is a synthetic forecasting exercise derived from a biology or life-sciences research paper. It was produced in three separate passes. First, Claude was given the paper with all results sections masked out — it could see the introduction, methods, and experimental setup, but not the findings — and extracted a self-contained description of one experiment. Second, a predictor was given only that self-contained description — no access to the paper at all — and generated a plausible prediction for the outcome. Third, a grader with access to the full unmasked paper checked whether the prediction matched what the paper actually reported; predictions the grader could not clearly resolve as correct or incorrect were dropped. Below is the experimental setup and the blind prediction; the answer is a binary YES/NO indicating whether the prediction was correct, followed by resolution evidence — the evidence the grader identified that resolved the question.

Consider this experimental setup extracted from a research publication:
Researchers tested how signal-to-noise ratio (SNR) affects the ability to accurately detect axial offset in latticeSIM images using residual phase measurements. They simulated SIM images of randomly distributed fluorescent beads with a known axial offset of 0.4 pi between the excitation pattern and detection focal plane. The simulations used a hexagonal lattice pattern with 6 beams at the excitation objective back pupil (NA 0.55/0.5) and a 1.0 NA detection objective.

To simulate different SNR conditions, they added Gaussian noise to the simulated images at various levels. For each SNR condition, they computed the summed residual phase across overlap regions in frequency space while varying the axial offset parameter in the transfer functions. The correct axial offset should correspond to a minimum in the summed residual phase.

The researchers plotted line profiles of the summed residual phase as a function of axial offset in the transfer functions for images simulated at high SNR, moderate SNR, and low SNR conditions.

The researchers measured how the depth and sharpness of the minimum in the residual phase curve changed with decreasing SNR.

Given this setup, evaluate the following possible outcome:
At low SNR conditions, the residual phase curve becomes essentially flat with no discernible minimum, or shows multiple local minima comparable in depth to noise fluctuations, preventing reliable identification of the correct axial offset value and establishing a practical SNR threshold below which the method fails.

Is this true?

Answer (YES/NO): NO